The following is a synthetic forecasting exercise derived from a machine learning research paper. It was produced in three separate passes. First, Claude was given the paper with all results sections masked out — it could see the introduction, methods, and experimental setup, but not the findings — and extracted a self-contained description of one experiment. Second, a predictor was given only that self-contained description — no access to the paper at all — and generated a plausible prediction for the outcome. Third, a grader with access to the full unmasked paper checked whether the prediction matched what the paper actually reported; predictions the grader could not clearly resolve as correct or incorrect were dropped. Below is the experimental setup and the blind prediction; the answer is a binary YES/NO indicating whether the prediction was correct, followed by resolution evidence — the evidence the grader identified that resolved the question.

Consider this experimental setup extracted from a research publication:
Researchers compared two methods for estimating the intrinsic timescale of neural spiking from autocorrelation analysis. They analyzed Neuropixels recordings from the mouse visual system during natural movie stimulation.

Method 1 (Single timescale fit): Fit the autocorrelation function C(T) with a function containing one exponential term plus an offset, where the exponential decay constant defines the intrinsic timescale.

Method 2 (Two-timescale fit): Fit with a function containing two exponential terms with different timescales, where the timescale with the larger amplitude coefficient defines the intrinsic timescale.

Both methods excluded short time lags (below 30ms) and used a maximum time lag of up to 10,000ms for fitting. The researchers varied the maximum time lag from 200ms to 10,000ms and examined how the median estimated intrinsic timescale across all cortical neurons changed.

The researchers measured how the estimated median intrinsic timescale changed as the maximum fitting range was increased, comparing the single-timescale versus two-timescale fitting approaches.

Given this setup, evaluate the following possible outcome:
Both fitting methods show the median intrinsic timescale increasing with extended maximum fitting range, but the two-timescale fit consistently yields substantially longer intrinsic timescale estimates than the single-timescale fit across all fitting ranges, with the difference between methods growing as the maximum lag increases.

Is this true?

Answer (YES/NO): NO